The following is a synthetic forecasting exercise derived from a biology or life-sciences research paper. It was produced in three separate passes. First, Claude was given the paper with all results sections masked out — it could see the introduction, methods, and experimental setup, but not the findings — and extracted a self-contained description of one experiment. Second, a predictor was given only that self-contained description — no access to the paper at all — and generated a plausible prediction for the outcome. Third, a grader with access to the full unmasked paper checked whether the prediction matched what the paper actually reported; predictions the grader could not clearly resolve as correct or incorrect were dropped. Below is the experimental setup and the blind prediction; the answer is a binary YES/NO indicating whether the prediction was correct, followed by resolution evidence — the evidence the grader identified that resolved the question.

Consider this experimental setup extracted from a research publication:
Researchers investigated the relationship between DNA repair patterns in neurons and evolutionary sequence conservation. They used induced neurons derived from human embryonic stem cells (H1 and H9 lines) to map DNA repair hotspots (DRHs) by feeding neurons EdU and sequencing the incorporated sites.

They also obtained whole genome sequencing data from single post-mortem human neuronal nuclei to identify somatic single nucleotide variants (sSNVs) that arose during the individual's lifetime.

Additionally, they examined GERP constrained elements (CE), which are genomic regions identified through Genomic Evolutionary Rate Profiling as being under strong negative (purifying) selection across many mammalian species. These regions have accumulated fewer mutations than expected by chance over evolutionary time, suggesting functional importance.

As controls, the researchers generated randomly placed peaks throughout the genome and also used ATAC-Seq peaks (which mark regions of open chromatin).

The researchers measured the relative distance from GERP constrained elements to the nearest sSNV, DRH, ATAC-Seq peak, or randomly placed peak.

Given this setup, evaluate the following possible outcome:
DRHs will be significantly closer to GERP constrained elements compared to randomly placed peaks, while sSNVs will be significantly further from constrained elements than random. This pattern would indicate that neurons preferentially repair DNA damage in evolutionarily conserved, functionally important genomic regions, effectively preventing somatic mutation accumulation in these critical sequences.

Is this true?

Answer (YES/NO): NO